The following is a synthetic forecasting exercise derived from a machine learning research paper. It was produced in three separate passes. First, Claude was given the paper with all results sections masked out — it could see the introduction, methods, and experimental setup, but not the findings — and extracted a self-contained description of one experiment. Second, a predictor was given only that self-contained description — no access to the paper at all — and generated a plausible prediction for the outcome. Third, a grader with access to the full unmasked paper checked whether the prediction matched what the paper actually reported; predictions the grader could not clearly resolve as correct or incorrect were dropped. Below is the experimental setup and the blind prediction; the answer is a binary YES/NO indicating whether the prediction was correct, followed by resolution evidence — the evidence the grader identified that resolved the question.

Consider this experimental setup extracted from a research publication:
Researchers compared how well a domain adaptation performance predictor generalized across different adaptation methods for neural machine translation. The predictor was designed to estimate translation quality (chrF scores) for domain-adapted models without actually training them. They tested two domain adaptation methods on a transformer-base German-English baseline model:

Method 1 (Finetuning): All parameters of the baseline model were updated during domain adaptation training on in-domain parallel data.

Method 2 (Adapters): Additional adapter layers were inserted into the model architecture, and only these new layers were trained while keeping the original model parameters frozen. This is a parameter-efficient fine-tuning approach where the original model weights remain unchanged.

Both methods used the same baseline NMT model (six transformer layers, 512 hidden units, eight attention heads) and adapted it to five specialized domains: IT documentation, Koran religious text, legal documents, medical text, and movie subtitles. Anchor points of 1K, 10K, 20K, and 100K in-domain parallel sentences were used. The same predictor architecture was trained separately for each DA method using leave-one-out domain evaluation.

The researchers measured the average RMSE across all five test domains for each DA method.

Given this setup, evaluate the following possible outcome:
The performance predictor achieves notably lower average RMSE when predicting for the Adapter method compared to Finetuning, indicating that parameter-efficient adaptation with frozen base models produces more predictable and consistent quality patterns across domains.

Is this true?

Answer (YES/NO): NO